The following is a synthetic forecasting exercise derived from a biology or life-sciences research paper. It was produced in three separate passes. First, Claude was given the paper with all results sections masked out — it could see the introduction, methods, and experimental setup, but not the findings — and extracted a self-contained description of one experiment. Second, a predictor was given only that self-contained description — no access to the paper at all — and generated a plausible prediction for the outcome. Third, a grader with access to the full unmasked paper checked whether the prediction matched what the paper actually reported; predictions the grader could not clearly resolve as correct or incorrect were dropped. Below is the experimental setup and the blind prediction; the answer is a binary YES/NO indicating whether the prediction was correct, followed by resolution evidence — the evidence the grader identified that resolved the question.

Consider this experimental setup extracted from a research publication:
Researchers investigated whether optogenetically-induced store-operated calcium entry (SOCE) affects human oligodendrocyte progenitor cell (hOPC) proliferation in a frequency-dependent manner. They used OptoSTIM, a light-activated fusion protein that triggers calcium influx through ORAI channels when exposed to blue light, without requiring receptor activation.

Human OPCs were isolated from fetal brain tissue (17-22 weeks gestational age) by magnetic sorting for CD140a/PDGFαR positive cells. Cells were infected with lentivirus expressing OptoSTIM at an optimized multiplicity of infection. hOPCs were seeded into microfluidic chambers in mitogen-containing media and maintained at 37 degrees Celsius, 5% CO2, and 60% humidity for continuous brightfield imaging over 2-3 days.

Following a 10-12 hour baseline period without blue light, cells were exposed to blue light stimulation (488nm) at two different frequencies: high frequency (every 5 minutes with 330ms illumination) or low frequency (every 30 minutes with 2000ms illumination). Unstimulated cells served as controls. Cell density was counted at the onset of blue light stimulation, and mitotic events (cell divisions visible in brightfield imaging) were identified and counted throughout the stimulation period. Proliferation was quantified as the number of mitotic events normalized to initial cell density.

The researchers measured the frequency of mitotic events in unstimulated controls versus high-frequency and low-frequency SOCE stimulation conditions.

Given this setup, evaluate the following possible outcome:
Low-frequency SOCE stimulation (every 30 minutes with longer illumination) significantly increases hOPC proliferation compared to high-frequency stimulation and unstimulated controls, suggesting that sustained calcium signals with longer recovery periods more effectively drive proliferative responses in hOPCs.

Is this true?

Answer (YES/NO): NO